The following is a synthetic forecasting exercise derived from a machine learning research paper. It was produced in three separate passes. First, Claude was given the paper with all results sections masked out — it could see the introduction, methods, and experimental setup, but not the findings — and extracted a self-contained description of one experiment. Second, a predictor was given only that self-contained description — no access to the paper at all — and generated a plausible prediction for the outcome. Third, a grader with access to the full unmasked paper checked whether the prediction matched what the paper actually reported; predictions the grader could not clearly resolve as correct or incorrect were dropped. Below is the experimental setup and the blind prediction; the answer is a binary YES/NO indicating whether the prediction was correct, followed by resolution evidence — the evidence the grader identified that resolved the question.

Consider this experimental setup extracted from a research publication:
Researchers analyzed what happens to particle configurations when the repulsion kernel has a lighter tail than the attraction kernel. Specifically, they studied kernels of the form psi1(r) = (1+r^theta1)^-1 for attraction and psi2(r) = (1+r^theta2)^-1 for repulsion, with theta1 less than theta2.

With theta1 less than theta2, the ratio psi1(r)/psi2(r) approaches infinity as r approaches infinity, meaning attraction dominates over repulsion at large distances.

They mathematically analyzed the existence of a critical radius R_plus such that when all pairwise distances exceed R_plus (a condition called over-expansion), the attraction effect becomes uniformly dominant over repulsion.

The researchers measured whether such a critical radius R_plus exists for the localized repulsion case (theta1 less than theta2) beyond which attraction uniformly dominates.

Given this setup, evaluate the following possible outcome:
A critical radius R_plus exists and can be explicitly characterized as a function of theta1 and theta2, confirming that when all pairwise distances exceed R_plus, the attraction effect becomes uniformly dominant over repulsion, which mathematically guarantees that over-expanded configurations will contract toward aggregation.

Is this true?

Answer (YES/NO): NO